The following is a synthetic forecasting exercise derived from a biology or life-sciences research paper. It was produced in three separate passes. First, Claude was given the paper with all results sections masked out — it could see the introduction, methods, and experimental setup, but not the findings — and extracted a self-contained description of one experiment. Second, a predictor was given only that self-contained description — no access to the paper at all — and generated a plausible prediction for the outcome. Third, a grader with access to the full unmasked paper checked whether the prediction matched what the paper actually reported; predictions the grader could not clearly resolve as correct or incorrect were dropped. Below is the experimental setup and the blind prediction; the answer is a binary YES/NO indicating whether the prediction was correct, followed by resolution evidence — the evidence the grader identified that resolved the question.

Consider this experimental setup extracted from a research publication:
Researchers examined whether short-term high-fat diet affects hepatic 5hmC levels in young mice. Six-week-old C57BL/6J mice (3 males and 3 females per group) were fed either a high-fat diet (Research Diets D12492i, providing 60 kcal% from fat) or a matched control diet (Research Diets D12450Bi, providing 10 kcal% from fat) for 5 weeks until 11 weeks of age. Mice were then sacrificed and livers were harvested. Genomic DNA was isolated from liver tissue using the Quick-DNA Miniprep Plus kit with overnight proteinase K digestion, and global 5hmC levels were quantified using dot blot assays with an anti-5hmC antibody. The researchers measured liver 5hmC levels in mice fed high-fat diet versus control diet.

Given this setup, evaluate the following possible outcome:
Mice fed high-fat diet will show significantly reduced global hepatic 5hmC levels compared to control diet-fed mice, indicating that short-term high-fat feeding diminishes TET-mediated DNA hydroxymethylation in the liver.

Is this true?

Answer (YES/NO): NO